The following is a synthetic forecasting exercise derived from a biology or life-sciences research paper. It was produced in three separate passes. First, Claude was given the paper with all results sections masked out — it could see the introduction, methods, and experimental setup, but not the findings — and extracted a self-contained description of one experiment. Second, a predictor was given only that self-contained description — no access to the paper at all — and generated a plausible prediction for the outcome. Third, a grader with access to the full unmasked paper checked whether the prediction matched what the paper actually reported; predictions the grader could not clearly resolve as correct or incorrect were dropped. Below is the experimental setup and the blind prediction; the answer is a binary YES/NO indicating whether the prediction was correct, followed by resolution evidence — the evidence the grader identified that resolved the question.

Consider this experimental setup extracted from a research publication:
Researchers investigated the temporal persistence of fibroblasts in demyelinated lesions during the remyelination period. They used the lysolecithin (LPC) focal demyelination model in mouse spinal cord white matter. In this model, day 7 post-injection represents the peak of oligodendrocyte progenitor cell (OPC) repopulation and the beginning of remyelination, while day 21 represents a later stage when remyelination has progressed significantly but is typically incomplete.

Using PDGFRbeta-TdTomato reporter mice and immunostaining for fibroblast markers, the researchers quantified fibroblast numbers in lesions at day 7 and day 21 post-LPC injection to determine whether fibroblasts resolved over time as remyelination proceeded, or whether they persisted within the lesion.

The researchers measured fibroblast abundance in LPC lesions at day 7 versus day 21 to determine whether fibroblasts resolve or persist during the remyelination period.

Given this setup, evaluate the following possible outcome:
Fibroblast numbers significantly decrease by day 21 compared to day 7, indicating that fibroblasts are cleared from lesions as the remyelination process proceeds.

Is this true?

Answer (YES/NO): NO